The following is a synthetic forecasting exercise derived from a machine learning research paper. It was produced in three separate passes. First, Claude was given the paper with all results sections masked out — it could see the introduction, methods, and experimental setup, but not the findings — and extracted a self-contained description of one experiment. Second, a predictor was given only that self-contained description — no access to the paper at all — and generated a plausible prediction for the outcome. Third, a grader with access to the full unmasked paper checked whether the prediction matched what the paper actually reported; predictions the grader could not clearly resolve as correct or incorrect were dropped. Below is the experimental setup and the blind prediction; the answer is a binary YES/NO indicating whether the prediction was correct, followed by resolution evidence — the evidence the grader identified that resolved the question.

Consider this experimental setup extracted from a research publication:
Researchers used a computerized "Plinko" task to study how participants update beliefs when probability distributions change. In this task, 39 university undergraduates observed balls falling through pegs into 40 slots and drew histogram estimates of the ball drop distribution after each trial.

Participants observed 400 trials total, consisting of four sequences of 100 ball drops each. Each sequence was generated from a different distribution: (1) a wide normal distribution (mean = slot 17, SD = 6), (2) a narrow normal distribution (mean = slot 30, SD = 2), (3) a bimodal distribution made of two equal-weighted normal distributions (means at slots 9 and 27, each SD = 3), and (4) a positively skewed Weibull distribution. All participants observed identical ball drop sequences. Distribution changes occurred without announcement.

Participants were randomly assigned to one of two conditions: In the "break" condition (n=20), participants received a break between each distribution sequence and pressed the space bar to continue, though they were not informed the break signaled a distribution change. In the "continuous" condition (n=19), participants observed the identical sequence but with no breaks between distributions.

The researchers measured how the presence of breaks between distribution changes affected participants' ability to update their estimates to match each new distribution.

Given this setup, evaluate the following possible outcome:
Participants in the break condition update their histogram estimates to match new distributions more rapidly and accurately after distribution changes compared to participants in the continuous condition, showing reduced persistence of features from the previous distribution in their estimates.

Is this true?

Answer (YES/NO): YES